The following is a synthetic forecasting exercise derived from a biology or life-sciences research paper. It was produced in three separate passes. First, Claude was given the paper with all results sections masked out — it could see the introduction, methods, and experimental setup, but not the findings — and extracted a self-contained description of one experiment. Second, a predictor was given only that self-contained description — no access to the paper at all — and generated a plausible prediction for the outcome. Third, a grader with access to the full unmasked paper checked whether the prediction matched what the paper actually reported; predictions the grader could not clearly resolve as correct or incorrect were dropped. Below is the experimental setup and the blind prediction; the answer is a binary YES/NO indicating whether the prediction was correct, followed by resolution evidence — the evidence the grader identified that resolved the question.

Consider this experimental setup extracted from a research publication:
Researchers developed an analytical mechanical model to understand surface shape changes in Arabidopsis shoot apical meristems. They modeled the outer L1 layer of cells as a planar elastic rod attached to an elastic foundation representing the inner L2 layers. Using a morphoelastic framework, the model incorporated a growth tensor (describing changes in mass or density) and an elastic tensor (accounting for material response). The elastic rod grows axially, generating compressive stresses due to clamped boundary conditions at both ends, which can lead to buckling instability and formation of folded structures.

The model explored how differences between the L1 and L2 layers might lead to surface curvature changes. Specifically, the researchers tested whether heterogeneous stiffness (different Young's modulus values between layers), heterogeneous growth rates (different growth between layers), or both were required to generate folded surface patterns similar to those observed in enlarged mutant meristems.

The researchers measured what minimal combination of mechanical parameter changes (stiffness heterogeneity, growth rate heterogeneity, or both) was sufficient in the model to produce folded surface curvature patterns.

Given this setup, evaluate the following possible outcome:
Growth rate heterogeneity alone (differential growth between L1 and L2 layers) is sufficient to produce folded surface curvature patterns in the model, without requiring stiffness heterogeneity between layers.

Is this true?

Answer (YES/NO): YES